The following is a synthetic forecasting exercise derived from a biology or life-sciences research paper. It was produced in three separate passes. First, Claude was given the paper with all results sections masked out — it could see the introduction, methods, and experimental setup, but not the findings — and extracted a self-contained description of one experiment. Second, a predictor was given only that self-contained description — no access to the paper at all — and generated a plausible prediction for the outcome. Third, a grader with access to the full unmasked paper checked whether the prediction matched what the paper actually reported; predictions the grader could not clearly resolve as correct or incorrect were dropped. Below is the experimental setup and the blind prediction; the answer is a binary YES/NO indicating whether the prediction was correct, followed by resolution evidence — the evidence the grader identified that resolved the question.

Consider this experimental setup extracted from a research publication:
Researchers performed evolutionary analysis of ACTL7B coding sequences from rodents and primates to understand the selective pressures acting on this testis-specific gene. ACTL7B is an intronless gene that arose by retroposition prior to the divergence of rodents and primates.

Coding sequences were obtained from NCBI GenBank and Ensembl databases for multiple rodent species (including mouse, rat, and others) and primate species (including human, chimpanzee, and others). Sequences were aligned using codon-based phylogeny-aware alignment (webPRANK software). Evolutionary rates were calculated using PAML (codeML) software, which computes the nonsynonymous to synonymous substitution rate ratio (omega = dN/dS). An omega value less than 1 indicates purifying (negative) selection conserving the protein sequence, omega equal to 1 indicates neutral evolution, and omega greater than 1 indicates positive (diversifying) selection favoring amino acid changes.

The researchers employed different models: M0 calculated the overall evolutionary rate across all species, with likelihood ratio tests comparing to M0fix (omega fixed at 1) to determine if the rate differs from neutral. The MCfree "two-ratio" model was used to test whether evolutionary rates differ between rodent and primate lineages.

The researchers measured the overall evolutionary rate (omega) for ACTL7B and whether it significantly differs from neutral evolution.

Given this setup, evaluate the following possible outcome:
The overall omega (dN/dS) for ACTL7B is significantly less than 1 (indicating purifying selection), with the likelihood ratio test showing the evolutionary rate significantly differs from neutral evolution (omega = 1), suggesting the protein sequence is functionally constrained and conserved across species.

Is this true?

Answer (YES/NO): YES